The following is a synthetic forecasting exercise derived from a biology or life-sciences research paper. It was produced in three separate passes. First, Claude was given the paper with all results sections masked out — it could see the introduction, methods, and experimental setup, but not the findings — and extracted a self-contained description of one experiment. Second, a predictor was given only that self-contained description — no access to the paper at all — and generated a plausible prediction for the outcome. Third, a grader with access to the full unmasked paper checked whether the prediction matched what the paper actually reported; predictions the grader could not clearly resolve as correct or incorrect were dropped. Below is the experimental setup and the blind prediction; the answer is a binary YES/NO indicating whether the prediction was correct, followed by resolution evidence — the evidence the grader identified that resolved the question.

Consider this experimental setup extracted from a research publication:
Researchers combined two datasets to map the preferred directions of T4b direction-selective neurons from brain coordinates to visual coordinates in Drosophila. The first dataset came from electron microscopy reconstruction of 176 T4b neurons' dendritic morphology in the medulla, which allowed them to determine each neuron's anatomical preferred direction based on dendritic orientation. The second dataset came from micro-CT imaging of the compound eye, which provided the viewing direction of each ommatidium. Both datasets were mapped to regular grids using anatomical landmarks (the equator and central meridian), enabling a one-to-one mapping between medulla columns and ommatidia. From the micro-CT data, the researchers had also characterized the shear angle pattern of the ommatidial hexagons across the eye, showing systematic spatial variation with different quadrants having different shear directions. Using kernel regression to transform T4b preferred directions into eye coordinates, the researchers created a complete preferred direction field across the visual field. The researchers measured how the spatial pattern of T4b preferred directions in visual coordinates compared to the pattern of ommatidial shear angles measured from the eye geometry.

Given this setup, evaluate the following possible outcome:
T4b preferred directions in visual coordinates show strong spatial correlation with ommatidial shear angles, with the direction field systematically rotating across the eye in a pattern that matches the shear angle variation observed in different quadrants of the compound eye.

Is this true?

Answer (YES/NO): YES